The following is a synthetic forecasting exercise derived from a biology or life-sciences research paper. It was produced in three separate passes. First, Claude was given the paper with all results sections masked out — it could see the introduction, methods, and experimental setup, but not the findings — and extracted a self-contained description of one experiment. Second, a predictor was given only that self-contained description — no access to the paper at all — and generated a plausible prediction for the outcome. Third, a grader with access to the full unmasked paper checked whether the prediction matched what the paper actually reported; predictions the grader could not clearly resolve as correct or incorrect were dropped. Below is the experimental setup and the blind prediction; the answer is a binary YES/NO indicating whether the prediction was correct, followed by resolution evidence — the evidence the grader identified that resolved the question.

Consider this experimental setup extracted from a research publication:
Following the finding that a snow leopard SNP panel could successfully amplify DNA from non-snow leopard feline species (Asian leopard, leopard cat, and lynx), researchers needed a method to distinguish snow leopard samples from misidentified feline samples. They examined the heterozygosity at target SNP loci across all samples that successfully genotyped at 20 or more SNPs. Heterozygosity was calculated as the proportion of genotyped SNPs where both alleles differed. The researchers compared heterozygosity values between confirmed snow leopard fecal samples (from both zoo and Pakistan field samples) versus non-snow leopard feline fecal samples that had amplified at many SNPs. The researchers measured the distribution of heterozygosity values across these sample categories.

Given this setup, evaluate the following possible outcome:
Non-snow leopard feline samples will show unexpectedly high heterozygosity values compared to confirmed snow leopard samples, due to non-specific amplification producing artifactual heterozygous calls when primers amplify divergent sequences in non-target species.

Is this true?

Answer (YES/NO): NO